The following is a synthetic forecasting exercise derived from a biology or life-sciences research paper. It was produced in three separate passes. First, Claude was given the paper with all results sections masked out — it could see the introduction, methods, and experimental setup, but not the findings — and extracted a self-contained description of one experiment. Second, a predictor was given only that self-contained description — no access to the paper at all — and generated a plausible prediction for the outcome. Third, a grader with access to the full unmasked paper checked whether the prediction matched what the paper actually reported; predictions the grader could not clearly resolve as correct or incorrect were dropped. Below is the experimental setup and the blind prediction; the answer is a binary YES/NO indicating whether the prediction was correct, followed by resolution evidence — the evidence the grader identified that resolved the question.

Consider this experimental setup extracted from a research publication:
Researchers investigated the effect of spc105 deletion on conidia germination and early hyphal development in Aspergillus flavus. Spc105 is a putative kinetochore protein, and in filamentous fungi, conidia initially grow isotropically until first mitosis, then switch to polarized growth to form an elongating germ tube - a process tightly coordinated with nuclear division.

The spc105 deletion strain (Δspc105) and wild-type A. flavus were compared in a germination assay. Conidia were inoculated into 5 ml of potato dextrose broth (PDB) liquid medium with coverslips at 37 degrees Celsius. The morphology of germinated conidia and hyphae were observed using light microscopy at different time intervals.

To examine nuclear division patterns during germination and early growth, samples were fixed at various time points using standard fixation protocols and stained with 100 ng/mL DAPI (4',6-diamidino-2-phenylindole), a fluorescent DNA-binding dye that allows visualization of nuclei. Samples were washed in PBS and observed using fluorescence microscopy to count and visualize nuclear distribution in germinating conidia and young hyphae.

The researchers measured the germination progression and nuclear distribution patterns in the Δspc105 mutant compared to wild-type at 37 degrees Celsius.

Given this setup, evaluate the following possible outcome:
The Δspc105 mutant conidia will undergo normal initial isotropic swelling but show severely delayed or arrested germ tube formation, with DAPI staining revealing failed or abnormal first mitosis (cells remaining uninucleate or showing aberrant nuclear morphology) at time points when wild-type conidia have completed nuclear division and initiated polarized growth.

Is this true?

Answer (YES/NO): NO